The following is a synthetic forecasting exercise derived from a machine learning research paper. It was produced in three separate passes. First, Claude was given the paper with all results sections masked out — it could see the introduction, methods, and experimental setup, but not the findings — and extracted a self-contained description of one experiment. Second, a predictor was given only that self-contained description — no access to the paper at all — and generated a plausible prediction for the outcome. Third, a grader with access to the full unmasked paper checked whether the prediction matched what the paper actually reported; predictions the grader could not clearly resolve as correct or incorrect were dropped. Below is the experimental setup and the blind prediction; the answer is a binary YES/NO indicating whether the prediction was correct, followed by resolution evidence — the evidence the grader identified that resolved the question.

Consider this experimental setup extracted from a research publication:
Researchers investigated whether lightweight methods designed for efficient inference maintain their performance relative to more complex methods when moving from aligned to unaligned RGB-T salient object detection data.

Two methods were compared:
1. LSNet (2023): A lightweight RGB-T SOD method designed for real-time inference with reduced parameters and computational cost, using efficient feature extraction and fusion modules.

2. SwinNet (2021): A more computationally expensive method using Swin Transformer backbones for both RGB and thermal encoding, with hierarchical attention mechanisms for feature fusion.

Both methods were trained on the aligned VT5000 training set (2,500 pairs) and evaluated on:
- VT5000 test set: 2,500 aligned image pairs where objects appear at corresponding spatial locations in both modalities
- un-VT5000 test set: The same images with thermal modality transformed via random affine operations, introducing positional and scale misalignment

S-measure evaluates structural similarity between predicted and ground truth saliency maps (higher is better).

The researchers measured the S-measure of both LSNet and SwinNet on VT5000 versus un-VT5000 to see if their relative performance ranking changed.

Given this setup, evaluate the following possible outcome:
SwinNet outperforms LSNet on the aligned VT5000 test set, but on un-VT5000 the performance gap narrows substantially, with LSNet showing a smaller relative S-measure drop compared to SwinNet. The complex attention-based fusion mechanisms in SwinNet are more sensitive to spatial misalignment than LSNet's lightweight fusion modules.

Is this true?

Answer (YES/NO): YES